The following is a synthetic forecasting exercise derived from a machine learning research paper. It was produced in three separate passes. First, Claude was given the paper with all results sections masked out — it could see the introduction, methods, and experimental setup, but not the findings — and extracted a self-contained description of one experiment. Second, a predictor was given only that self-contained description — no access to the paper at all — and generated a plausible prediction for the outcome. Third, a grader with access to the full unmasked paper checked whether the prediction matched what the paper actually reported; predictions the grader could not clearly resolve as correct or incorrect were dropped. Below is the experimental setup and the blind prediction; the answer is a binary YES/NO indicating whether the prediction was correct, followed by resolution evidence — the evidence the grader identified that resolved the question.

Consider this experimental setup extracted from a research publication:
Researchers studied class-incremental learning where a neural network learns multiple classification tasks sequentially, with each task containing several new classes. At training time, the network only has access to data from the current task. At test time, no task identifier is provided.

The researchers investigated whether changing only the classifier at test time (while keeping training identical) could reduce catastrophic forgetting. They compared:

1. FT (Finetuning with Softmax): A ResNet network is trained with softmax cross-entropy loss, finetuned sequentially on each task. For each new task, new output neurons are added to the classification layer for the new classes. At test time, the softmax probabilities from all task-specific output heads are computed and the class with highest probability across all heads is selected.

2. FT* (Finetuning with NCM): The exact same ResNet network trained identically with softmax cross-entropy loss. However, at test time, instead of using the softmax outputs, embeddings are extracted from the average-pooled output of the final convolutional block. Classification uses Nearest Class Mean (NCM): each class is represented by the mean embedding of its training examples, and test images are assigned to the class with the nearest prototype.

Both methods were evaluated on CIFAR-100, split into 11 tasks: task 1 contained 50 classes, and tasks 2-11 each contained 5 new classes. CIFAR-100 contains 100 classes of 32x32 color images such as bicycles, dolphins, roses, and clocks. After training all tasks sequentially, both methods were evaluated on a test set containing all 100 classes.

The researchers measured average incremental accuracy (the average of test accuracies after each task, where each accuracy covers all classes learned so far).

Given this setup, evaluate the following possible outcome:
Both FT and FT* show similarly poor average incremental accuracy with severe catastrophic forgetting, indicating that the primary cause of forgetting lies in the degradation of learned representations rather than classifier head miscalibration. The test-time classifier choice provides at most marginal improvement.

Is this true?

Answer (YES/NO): YES